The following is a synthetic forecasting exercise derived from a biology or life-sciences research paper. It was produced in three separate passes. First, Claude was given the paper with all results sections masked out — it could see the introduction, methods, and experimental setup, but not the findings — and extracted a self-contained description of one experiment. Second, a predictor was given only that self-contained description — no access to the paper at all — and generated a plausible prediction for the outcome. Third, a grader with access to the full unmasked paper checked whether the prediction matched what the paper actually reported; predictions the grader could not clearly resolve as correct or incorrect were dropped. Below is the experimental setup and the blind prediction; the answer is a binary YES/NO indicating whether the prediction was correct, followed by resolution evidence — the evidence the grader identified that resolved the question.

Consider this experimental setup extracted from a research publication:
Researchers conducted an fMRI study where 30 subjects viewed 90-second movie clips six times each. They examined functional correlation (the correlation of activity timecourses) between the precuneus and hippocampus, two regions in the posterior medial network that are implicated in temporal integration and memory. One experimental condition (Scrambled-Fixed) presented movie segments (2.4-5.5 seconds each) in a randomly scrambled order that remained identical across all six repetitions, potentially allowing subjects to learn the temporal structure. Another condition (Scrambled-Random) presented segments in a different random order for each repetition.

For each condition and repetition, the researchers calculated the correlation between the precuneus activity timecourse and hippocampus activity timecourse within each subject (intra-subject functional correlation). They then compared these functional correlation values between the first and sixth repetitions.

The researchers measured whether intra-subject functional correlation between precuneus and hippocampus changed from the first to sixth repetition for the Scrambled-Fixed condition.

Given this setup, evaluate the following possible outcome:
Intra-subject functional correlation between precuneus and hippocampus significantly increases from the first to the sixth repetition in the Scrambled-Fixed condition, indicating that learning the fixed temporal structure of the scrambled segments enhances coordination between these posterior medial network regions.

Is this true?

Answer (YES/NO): YES